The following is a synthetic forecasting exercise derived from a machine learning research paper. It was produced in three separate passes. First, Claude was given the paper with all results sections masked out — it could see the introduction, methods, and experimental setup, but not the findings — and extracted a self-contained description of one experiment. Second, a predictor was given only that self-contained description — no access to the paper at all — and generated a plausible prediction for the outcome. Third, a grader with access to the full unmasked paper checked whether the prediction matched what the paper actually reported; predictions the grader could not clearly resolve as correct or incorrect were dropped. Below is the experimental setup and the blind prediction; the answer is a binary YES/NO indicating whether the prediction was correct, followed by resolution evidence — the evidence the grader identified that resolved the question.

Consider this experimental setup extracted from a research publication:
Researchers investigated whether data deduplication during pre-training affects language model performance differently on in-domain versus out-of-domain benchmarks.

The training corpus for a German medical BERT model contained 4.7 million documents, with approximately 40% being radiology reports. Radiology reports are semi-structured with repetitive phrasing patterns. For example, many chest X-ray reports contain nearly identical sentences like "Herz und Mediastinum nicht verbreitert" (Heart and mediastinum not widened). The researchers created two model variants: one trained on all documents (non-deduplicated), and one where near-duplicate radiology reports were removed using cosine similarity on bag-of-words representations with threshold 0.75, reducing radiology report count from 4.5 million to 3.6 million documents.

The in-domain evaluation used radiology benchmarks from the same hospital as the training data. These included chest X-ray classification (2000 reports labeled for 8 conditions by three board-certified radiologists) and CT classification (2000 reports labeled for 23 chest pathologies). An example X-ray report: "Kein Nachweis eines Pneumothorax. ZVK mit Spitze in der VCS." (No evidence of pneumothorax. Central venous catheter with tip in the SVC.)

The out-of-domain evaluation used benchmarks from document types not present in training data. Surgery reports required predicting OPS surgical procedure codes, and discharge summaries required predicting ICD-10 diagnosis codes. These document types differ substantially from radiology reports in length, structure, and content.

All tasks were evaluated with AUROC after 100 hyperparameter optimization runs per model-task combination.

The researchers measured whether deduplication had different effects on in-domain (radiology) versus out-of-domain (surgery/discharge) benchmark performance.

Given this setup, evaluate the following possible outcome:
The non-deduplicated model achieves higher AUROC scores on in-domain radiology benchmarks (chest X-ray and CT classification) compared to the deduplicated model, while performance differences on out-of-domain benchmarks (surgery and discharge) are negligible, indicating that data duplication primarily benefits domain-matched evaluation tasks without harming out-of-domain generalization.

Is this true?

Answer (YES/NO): NO